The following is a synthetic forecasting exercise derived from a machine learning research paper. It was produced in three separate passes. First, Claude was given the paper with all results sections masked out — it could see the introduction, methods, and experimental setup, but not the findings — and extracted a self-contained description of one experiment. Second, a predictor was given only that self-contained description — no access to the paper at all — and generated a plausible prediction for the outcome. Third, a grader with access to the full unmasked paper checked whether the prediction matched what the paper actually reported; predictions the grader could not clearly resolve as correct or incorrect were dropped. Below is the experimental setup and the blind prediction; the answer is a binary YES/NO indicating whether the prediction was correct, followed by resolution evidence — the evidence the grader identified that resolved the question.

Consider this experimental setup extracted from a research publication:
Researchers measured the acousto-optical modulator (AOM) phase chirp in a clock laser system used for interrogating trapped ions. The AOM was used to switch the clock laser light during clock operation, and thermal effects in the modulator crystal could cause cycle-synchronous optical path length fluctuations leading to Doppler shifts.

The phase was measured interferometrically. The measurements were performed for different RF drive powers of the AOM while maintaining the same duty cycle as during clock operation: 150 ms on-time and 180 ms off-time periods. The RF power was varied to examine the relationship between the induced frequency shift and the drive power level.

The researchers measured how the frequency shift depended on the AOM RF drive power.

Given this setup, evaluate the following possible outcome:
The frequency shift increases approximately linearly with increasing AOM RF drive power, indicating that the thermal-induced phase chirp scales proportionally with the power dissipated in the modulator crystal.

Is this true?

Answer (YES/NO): YES